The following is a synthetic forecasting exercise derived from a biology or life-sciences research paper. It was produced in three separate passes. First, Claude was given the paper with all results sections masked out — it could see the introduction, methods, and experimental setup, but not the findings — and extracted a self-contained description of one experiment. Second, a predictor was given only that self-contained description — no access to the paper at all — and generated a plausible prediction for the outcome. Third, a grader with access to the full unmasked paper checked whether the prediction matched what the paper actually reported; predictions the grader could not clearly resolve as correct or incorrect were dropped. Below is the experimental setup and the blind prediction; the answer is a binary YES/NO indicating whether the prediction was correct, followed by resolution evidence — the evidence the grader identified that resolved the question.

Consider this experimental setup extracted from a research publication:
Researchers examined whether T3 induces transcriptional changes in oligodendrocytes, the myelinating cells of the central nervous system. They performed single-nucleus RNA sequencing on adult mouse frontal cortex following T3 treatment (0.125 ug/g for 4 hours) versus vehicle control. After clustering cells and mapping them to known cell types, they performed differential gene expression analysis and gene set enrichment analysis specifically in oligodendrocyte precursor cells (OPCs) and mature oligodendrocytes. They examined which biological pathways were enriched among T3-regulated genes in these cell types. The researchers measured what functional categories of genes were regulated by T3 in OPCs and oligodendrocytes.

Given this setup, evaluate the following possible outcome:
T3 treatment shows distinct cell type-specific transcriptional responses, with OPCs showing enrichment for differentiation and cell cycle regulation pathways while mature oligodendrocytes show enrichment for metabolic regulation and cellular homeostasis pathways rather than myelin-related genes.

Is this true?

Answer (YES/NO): NO